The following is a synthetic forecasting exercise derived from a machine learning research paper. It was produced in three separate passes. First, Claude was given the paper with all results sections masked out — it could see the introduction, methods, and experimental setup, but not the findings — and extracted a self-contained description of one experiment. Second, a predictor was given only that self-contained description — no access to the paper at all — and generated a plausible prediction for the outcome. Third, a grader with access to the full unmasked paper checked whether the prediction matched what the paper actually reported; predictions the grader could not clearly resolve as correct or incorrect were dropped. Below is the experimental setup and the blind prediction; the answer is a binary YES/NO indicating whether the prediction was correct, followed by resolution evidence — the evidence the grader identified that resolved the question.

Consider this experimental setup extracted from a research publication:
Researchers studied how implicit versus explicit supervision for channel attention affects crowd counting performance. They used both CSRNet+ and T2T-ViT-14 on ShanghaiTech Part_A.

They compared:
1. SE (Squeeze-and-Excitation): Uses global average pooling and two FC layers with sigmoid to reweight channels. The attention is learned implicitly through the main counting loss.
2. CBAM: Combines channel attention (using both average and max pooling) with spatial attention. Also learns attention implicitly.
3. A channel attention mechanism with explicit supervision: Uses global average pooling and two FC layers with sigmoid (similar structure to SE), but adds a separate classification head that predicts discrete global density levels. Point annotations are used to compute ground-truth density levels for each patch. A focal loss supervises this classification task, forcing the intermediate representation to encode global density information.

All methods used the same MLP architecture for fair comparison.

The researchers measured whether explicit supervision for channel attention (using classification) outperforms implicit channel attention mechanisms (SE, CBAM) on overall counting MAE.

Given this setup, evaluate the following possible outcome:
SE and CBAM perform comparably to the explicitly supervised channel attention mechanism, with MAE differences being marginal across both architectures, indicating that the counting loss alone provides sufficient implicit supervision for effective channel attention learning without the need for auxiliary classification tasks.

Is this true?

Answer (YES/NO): NO